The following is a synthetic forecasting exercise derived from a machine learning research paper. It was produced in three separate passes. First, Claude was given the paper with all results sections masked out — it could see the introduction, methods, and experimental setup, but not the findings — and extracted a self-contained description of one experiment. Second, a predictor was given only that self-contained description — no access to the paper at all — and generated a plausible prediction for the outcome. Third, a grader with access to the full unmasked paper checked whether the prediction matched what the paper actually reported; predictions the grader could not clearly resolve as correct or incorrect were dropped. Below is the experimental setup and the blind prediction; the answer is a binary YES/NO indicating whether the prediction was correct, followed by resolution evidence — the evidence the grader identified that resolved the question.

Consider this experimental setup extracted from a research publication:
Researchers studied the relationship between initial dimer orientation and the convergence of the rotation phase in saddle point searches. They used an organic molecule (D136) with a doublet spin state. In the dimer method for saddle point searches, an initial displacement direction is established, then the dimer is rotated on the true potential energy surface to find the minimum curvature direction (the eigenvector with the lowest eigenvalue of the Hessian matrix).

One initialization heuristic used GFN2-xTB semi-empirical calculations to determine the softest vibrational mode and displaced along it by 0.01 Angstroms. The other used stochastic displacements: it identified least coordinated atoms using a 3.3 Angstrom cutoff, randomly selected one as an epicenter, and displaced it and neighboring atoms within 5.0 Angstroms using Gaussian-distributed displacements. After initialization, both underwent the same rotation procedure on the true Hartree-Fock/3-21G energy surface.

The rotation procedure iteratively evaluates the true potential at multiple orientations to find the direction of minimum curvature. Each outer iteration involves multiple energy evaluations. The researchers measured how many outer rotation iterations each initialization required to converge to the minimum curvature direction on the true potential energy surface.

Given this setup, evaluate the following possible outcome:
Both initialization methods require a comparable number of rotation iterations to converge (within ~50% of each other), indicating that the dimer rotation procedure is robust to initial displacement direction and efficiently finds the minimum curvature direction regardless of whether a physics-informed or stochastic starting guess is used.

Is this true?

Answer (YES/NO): NO